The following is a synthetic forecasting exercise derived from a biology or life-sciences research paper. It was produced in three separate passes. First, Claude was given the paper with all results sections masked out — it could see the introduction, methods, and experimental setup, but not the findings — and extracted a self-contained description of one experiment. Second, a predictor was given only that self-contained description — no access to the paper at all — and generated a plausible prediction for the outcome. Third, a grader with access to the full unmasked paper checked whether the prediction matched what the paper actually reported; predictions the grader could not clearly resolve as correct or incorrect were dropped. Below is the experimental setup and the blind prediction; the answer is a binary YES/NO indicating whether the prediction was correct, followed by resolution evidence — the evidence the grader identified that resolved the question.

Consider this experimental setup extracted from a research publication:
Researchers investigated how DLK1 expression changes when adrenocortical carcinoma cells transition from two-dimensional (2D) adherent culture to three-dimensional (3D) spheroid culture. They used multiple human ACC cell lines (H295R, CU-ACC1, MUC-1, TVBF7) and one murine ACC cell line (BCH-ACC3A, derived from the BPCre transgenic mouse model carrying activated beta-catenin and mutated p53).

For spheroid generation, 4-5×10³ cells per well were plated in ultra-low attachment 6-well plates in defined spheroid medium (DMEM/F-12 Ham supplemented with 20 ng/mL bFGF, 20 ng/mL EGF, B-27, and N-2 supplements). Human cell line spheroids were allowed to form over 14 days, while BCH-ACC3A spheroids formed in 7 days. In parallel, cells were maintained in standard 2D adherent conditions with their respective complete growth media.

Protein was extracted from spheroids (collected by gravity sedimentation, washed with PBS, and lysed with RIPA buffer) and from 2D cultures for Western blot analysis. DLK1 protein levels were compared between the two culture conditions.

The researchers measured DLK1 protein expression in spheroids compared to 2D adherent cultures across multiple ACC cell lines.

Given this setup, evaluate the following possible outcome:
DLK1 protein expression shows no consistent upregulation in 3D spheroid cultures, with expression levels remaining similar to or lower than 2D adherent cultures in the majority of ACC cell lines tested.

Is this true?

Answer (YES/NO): NO